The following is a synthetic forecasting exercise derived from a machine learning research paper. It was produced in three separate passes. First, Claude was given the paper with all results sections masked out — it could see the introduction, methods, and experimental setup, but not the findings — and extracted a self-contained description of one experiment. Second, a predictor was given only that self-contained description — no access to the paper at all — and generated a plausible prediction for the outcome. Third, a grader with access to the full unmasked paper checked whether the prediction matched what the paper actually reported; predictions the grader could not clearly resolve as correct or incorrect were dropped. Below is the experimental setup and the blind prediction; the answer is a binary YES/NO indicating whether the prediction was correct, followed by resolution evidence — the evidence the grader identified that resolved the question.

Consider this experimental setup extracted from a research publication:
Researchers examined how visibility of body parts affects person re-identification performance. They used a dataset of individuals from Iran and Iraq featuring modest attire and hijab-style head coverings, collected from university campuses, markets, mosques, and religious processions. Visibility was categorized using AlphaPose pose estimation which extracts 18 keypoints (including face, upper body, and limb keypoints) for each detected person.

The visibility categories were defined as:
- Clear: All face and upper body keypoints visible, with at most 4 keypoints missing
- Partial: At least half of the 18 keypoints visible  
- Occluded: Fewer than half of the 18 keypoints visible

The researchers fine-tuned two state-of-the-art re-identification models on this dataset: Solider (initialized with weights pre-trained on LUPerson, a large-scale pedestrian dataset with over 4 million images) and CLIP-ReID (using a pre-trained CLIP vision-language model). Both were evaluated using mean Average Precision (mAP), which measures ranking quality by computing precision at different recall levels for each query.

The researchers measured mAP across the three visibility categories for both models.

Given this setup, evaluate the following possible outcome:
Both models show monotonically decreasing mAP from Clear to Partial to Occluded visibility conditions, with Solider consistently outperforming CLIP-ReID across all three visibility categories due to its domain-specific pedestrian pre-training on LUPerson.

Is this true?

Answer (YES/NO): NO